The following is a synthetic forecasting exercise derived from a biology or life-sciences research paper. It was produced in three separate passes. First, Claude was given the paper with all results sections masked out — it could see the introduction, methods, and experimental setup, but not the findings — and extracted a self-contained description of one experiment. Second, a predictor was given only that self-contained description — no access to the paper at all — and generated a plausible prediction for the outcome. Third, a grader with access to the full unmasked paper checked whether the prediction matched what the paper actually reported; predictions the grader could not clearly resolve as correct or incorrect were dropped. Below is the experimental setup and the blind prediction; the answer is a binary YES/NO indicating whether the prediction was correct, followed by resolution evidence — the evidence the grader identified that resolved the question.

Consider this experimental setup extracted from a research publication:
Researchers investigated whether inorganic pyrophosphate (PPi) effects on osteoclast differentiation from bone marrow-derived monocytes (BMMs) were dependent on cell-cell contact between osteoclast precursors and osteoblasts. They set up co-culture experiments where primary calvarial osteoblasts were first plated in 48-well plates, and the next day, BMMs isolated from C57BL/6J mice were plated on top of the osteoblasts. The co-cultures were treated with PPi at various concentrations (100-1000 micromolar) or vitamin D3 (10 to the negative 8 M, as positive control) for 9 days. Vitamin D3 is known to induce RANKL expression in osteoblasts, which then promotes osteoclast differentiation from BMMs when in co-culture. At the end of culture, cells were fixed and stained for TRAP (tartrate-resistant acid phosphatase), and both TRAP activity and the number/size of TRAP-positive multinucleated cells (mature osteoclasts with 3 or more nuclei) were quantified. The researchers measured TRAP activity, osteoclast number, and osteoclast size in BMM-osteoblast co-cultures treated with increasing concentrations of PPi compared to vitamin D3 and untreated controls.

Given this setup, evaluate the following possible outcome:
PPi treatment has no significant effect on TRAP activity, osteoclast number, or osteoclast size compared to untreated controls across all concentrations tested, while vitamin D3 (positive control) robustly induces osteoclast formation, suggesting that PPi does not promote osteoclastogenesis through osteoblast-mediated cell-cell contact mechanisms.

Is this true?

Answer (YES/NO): NO